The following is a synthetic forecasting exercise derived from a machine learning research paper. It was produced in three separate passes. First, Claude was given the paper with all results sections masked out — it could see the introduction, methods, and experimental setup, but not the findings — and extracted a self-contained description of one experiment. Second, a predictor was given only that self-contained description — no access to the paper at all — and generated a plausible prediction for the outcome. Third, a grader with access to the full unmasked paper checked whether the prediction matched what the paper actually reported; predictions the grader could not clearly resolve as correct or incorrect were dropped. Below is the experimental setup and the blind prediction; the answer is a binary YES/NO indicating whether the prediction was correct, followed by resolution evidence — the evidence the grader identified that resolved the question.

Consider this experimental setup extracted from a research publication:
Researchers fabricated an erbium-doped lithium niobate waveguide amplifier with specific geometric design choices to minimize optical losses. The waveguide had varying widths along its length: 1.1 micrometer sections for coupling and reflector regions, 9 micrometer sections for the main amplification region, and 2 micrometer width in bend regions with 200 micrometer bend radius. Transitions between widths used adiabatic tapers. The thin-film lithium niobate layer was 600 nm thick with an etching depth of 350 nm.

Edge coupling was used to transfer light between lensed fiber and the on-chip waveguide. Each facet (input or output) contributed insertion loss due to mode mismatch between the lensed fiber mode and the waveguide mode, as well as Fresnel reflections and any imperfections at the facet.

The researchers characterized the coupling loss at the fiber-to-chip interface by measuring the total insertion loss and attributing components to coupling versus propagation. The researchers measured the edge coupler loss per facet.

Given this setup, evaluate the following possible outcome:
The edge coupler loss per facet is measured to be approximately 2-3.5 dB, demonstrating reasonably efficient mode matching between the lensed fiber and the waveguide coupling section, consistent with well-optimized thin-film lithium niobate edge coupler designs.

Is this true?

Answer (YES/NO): NO